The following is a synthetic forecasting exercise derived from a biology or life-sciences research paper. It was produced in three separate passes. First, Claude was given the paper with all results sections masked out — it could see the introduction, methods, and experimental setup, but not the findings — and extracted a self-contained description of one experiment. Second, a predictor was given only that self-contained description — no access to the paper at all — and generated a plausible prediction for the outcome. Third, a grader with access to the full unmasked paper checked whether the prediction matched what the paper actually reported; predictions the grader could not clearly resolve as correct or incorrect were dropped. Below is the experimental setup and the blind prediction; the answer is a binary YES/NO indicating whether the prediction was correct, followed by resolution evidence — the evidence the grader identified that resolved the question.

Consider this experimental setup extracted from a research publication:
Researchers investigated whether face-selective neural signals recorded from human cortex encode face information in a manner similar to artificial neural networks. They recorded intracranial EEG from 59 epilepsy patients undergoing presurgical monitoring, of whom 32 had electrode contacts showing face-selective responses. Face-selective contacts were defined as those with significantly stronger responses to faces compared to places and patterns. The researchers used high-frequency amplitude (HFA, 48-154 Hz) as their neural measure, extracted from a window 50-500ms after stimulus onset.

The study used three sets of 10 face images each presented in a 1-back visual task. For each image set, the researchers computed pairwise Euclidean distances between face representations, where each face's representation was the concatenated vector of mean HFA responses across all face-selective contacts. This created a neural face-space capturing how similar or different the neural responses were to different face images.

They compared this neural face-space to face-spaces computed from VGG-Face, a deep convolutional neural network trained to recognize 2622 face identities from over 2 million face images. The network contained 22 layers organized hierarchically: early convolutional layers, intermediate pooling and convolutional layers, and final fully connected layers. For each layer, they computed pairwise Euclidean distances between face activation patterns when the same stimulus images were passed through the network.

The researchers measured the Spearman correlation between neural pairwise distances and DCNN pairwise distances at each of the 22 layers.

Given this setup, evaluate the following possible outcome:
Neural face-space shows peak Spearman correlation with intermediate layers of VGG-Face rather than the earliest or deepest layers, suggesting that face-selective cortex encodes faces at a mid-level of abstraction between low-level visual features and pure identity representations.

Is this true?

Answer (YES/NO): YES